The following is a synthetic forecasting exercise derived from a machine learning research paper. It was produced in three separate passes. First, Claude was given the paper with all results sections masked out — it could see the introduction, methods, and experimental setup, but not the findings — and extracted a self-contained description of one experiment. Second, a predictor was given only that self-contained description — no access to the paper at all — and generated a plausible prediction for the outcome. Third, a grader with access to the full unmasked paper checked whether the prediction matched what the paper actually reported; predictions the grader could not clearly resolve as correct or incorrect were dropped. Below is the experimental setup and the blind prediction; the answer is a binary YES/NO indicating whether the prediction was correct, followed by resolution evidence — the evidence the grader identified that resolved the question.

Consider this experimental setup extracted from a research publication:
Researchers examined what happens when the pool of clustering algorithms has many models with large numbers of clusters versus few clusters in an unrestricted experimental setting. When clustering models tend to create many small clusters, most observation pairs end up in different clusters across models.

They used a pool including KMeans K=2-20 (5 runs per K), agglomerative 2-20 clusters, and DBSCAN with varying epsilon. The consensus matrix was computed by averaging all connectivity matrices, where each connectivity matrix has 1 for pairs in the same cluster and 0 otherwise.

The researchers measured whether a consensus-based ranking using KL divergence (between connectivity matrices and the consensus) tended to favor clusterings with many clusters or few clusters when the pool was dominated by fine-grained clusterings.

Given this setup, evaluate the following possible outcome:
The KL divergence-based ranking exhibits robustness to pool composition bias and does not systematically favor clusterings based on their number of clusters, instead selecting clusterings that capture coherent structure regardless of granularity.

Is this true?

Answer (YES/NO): NO